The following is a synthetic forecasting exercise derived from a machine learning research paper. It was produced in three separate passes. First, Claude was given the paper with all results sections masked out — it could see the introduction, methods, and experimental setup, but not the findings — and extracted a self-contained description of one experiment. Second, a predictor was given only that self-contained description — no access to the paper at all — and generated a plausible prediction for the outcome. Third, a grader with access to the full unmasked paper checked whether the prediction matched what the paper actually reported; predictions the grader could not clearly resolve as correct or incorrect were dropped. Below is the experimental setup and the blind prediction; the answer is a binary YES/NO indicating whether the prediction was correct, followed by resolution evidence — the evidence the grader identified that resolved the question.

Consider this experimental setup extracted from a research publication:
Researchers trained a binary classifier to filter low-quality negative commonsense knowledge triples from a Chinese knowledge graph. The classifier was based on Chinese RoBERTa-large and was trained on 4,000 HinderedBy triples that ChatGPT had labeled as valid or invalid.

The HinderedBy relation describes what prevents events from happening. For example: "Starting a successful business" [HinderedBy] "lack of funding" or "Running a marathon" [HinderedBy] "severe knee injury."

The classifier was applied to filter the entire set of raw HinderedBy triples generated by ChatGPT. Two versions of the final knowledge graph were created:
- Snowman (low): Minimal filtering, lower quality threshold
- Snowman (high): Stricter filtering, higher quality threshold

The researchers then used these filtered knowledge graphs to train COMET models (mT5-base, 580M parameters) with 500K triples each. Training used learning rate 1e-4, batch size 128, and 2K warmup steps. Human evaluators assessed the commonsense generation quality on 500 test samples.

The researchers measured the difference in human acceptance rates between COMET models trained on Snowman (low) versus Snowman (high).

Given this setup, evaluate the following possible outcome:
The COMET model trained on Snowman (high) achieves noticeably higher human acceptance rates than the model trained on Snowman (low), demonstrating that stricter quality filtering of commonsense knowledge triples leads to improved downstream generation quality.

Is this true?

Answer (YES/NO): YES